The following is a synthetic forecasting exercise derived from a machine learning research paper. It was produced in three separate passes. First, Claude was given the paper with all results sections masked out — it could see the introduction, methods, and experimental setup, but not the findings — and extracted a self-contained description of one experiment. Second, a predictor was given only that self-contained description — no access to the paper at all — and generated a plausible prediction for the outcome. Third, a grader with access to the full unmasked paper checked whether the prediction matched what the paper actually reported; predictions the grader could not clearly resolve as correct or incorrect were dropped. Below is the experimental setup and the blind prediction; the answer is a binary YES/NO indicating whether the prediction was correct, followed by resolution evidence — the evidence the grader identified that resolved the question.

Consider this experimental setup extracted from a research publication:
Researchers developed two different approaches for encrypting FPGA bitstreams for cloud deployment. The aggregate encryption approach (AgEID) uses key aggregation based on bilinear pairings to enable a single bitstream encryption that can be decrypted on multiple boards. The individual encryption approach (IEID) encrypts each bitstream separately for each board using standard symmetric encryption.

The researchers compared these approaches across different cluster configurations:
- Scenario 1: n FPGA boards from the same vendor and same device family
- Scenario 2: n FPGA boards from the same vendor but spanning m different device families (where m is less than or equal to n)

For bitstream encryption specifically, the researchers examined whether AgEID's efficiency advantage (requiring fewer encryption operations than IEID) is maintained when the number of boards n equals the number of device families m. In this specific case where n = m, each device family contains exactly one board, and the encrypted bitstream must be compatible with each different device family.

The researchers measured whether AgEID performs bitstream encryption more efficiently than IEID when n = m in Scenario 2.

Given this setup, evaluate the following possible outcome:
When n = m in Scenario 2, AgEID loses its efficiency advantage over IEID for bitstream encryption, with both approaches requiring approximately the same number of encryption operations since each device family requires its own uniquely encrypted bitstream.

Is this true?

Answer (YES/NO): YES